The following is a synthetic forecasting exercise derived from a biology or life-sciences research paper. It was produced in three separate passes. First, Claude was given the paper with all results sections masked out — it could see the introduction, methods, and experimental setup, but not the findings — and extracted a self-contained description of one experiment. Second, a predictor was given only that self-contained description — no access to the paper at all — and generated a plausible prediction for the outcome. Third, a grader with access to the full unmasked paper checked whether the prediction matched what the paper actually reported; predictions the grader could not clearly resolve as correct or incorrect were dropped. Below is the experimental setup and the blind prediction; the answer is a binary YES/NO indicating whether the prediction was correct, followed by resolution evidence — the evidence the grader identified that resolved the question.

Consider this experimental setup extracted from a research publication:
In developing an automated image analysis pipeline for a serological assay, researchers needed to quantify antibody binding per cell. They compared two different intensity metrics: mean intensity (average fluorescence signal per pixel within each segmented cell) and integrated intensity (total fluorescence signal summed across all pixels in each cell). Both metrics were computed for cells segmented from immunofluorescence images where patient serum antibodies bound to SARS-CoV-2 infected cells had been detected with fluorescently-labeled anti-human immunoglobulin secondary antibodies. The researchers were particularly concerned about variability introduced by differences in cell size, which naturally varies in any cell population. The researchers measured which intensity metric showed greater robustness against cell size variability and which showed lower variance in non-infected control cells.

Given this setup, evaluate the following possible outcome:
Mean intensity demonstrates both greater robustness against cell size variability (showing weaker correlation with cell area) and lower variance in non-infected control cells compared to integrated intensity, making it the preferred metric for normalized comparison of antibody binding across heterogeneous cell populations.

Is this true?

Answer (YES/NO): YES